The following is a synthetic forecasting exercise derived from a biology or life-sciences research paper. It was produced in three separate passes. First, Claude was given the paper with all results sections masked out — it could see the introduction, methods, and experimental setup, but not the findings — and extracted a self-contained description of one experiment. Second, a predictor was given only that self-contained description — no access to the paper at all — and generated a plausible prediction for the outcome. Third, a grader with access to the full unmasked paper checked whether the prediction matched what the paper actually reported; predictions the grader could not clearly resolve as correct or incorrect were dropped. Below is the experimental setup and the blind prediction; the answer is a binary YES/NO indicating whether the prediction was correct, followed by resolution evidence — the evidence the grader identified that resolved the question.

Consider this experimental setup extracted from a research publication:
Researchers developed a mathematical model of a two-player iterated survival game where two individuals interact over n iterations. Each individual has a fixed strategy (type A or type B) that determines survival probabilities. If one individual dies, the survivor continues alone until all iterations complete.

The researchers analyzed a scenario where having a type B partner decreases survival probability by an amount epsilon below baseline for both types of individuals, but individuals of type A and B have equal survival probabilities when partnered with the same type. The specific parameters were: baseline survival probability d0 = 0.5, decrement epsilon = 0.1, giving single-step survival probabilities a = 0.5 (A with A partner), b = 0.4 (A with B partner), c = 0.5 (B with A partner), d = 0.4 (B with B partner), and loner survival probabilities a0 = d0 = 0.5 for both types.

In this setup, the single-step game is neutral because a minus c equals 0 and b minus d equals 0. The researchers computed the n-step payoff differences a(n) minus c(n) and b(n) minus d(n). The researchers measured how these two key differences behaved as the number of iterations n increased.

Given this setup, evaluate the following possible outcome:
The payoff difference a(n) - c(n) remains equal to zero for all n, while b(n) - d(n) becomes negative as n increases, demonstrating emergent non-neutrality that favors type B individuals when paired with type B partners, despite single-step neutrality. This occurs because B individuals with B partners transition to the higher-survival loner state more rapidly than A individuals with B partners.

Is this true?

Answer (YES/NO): YES